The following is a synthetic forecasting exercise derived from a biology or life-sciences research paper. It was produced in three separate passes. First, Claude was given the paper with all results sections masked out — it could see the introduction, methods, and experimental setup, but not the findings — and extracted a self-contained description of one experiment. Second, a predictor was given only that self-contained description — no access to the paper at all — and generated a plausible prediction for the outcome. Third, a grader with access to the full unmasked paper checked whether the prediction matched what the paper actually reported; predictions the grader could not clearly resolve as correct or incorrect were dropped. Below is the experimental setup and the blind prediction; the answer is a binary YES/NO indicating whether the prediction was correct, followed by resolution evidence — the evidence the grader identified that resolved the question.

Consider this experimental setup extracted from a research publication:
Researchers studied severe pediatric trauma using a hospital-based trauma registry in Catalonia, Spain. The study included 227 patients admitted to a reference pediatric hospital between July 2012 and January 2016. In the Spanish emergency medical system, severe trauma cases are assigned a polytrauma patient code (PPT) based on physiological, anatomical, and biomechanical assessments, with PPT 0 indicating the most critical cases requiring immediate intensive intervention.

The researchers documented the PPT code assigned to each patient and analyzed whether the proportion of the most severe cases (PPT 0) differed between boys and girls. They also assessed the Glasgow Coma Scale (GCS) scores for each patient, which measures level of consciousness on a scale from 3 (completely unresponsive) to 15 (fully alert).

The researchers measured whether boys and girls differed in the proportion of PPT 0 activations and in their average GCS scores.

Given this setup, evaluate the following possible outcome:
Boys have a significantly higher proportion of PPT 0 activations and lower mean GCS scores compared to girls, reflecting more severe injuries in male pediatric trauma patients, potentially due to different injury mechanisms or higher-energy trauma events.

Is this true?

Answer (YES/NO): NO